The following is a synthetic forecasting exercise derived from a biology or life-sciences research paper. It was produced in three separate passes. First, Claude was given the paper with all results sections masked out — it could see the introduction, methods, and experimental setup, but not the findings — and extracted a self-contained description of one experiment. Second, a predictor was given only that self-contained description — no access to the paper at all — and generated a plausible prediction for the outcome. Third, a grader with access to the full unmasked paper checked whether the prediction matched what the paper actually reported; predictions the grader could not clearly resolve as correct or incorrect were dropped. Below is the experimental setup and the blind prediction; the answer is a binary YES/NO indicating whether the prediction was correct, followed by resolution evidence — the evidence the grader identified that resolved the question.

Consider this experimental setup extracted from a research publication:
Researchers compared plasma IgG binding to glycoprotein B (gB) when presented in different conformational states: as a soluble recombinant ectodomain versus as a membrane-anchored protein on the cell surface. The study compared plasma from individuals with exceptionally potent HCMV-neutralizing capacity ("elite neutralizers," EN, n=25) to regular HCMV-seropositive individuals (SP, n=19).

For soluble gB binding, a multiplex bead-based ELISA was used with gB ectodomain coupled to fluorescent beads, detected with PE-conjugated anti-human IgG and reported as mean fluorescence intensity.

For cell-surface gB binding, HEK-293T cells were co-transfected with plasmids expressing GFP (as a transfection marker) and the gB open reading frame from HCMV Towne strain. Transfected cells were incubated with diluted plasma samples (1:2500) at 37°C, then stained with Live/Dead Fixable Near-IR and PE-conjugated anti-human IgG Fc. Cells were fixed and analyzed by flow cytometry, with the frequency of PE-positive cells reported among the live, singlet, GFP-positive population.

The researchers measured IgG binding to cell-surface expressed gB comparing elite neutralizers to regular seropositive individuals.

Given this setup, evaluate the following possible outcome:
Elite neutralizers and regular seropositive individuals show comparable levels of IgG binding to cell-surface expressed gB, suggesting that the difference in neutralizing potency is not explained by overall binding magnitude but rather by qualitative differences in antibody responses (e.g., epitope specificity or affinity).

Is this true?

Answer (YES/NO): NO